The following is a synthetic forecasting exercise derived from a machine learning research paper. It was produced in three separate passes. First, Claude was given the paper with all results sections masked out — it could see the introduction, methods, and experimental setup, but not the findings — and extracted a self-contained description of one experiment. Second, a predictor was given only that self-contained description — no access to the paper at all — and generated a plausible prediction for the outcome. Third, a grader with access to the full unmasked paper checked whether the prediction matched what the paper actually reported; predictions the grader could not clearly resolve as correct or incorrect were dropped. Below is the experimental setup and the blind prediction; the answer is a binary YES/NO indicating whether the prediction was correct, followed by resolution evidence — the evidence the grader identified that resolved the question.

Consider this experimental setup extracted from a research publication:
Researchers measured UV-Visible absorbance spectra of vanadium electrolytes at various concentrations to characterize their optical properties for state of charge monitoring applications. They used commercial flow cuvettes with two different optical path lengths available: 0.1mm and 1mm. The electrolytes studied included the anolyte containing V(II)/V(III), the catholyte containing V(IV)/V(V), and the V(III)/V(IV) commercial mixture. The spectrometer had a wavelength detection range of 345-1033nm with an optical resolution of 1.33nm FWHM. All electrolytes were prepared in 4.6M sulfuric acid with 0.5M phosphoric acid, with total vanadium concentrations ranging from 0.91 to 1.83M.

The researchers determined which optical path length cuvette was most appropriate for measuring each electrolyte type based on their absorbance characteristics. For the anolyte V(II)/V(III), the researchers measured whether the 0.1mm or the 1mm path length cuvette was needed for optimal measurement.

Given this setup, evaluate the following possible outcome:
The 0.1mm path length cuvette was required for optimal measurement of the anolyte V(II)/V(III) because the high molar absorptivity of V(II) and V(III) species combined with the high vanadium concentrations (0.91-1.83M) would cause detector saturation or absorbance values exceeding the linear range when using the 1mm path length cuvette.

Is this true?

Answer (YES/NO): NO